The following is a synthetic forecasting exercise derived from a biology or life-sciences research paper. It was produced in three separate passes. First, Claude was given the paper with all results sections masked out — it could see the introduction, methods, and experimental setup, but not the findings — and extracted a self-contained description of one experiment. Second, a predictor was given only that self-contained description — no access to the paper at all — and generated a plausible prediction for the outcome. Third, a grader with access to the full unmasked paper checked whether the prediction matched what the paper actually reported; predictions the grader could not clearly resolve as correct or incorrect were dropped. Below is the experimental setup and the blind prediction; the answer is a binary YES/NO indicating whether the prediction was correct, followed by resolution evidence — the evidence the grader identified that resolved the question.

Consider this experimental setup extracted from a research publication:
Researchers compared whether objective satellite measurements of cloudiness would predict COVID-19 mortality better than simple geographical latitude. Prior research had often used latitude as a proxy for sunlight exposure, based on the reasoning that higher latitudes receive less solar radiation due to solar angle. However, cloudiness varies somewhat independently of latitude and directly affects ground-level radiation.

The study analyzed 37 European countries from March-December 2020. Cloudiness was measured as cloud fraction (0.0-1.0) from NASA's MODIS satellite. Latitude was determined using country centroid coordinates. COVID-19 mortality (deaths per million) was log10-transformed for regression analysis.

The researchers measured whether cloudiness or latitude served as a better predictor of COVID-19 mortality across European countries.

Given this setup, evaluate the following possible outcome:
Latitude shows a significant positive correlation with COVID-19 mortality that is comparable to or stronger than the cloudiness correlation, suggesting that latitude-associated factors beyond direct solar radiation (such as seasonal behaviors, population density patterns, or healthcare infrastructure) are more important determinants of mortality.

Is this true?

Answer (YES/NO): NO